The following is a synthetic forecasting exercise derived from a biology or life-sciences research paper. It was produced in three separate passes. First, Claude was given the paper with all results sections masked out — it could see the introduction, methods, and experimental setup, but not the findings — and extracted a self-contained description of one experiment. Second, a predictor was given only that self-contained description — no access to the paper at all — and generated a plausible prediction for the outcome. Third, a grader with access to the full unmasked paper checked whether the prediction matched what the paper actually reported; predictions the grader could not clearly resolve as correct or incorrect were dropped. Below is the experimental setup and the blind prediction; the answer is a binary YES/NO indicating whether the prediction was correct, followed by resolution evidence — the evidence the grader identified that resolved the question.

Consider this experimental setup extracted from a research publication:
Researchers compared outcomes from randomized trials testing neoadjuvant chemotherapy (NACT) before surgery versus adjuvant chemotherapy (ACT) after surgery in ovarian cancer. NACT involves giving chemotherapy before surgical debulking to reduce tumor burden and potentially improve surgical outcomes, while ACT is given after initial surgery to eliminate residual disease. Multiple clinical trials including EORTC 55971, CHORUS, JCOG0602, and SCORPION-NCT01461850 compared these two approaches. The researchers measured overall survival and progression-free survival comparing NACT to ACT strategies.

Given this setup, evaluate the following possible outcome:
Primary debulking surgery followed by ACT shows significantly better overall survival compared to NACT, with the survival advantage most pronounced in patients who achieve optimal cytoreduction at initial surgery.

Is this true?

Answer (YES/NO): NO